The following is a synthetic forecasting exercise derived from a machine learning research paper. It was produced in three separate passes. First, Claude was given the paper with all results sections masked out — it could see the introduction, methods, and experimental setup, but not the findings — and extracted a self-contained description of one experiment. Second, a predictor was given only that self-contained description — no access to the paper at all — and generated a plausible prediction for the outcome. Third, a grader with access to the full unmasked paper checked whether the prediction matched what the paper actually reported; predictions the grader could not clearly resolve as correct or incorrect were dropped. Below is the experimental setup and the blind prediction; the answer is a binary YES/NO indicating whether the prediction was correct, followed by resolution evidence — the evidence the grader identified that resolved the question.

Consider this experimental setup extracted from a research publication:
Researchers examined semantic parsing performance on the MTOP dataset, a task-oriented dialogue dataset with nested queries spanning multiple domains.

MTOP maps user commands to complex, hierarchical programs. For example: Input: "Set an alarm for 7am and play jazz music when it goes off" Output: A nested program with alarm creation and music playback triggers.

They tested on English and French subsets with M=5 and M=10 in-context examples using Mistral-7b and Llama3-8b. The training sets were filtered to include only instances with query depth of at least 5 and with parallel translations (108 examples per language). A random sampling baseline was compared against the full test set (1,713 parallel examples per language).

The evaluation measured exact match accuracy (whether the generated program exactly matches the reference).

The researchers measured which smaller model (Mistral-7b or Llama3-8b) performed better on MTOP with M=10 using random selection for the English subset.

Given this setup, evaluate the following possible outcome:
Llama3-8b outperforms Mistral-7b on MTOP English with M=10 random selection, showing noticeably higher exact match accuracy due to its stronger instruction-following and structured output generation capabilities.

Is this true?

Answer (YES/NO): NO